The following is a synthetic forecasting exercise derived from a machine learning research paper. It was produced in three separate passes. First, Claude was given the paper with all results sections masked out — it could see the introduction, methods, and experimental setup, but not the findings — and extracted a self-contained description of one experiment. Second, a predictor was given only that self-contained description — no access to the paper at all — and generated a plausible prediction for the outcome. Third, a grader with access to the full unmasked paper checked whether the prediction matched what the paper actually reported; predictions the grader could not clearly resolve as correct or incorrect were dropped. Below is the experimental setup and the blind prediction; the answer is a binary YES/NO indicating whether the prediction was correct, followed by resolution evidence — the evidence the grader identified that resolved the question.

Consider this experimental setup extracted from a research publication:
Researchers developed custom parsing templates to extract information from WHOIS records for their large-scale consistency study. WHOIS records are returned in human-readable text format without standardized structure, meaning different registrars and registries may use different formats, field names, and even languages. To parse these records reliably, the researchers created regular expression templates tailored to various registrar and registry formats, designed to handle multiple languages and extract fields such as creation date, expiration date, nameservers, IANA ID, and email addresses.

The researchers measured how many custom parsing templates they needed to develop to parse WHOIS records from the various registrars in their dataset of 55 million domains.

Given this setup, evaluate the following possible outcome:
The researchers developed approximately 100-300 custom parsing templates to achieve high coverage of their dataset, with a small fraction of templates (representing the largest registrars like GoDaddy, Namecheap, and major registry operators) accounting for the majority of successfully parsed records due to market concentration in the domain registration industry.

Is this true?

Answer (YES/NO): NO